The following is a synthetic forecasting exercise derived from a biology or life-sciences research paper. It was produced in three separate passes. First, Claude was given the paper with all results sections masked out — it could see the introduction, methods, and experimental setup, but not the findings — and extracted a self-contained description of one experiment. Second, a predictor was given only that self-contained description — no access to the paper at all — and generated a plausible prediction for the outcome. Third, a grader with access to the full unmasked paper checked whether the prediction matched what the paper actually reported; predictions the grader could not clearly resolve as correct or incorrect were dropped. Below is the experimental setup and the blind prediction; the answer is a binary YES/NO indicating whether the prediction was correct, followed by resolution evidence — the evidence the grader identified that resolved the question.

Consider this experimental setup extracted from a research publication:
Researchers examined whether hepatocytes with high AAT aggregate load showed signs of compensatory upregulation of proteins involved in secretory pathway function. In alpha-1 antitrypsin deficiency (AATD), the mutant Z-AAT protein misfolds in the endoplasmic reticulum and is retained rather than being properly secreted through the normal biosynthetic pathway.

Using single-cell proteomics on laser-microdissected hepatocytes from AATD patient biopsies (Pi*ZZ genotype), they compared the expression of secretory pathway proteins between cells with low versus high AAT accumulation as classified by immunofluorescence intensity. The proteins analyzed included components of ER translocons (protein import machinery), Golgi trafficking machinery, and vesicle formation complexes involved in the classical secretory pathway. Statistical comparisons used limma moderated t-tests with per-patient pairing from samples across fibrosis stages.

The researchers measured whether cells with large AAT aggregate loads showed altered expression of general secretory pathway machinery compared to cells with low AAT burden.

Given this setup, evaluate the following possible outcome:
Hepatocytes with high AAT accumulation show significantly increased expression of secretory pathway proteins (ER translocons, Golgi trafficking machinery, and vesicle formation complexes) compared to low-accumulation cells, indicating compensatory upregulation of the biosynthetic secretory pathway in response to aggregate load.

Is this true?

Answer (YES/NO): NO